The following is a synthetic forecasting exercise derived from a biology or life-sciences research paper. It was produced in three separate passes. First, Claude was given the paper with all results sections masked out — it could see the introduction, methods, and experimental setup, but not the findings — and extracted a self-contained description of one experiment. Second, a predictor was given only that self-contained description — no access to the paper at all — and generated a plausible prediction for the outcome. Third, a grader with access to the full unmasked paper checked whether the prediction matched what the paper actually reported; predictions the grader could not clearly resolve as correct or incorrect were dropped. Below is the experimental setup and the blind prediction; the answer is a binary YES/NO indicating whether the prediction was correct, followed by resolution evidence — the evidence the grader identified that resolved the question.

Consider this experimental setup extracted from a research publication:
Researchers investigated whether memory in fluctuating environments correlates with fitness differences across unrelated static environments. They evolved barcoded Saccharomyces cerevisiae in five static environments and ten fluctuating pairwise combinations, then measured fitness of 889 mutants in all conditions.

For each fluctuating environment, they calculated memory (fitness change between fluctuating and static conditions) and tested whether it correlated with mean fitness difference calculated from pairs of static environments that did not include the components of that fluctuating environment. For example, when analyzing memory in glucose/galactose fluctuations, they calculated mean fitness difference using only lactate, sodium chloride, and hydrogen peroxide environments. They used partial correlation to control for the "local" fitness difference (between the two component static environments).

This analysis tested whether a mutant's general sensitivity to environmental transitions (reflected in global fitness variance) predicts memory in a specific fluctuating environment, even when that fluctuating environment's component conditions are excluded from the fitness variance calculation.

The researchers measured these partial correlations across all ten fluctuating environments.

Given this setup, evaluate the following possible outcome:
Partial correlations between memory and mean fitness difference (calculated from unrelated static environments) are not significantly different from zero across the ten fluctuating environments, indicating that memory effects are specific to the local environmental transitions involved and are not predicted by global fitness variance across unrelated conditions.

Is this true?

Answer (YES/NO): NO